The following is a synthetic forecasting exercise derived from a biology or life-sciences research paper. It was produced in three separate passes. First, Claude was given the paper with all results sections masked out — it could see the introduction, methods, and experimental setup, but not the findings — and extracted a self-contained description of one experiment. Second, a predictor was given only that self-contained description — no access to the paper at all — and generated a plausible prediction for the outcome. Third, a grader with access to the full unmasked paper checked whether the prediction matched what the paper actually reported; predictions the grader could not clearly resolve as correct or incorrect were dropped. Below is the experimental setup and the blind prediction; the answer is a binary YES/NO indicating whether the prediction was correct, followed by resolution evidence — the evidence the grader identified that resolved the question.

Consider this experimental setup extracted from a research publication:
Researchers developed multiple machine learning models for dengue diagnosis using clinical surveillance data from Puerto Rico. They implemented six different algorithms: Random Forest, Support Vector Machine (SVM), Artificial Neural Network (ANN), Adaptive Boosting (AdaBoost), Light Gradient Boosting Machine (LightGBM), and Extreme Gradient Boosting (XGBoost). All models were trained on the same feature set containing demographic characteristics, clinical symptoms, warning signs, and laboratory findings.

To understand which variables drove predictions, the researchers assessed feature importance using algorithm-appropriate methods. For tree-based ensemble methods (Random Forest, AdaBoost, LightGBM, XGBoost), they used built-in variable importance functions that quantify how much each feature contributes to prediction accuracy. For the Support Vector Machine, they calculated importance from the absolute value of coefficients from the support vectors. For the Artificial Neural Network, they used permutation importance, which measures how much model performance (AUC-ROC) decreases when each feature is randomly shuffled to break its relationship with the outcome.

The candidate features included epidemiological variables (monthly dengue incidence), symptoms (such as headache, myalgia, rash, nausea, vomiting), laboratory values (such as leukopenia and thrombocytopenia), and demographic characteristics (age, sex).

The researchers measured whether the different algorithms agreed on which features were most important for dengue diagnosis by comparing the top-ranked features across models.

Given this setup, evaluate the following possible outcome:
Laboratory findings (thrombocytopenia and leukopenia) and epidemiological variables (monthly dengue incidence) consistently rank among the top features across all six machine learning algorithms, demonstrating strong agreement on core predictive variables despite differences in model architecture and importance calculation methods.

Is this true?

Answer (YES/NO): NO